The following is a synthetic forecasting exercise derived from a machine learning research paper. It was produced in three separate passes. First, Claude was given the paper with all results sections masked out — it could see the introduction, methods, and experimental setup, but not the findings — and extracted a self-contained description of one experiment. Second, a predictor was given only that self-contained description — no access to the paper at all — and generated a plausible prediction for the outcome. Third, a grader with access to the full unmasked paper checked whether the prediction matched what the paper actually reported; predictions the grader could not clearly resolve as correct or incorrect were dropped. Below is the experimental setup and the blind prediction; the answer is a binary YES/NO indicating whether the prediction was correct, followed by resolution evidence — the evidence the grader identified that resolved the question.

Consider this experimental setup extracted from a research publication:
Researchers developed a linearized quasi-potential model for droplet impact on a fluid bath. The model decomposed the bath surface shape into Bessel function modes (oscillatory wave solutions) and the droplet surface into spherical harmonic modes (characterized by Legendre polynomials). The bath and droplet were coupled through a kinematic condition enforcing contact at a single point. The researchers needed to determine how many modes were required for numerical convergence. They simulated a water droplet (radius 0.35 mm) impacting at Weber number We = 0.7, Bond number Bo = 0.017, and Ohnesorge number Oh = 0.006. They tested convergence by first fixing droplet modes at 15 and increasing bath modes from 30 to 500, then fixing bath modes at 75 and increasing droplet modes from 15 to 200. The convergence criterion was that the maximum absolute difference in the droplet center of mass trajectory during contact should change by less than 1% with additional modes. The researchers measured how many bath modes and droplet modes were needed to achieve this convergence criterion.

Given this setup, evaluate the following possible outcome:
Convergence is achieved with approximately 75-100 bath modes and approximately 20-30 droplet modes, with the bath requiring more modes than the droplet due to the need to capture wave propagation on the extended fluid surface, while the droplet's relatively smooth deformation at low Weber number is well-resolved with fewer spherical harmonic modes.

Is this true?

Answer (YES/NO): NO